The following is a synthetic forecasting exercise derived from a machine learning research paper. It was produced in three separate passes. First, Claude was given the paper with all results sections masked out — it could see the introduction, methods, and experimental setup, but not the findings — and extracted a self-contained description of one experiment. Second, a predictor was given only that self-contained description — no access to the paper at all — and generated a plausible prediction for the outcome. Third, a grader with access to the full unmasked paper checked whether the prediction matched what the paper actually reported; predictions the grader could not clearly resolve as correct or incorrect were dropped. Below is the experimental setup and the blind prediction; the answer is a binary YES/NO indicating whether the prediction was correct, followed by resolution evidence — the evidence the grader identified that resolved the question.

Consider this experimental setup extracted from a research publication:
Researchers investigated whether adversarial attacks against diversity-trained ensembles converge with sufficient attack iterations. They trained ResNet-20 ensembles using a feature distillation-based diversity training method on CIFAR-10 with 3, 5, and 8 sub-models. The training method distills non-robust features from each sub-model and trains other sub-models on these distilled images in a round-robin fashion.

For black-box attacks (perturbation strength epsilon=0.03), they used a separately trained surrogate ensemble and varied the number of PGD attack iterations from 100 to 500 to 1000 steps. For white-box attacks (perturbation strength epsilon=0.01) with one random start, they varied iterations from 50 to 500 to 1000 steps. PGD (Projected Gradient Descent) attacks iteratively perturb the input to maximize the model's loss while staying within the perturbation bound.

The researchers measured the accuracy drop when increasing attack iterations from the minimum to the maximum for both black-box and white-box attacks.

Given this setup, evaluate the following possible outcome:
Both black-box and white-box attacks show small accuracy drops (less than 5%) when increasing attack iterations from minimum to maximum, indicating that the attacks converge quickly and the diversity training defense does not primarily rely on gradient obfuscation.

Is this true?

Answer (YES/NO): YES